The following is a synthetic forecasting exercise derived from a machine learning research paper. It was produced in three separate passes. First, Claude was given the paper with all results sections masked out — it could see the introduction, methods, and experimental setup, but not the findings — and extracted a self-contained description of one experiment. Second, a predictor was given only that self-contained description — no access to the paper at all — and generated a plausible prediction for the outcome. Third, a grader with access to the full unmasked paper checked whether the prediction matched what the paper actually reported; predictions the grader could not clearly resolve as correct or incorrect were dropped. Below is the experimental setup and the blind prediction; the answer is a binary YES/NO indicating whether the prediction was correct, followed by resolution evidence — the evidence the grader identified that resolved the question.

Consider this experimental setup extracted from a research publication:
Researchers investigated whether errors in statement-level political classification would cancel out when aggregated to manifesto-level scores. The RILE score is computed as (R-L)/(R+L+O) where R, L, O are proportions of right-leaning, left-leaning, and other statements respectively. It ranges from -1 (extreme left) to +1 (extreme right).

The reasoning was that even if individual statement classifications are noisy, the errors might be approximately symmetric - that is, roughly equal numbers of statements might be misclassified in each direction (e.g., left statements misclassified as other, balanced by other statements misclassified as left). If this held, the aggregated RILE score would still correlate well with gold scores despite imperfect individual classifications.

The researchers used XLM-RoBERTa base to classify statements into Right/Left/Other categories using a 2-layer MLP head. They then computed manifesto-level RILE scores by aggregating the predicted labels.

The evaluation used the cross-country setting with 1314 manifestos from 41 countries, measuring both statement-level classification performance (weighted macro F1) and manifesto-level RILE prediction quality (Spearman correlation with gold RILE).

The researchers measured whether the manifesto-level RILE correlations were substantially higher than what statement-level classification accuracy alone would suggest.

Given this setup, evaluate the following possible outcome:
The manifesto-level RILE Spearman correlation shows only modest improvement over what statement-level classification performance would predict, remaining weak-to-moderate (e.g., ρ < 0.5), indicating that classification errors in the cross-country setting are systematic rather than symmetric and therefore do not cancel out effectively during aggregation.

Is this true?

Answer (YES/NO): NO